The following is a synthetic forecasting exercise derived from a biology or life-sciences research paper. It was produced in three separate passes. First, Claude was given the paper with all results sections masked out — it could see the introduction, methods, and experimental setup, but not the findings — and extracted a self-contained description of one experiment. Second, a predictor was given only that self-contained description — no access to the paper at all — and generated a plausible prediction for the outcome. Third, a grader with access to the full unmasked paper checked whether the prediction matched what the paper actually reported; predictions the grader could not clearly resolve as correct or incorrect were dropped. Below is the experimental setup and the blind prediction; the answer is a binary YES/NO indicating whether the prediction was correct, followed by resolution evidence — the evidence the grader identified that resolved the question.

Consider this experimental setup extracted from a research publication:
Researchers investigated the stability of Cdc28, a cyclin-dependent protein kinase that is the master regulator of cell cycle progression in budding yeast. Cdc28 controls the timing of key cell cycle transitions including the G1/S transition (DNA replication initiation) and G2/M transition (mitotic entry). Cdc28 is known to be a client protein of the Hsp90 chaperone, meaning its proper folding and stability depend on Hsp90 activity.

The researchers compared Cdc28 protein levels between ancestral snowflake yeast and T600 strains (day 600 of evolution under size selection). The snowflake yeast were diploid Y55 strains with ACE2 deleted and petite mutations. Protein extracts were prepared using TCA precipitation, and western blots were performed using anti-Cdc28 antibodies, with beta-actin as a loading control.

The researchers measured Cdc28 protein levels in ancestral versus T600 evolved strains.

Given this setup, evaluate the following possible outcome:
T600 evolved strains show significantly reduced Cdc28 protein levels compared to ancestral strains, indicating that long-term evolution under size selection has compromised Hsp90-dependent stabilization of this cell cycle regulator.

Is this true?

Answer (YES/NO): YES